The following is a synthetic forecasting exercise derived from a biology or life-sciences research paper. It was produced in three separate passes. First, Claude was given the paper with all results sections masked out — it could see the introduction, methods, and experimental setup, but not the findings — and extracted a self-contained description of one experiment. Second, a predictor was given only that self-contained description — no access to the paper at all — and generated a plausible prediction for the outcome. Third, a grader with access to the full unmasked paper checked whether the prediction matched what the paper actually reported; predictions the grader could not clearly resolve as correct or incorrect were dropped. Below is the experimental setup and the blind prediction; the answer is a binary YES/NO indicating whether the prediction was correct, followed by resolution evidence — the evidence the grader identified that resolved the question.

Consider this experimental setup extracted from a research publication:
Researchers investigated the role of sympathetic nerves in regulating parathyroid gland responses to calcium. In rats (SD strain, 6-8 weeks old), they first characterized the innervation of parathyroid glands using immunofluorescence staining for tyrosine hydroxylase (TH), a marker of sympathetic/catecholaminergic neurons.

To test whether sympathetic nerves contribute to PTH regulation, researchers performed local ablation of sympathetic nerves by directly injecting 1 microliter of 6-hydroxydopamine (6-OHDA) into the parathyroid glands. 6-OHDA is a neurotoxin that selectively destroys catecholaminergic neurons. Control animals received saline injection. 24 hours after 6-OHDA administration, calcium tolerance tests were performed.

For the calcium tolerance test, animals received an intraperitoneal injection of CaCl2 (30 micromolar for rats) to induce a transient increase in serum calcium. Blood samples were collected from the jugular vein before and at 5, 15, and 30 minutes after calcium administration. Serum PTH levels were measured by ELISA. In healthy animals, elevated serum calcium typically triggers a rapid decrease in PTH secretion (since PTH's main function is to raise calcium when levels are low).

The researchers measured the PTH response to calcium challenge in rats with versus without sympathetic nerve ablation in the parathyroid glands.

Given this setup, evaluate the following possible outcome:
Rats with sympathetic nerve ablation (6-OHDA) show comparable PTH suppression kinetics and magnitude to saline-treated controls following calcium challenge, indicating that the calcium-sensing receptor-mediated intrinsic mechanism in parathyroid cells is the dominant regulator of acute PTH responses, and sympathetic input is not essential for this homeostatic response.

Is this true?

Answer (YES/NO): NO